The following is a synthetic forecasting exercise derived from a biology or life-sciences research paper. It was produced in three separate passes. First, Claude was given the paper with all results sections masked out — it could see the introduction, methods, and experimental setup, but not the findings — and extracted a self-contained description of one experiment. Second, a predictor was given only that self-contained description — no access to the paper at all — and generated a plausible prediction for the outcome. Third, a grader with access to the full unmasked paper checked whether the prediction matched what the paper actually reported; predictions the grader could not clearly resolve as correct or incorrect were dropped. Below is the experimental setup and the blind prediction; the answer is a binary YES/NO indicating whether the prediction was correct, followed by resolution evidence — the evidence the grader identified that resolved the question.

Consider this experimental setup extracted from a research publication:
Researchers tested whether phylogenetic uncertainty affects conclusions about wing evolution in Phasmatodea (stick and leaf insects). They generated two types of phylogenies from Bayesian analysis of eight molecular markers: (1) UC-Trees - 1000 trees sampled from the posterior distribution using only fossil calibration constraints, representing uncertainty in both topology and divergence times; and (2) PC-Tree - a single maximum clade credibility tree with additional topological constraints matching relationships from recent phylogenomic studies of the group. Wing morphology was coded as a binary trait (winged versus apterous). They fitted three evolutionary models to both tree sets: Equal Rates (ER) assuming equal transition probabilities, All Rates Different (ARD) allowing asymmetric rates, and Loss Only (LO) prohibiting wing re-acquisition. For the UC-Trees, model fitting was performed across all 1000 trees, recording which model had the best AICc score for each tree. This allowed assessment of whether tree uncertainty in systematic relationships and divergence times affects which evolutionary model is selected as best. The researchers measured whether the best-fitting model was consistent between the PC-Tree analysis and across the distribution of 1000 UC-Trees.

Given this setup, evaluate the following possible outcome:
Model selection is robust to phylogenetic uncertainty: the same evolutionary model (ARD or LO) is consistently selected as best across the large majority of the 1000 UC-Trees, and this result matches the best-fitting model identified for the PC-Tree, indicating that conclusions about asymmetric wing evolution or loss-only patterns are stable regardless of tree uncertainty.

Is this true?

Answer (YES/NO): NO